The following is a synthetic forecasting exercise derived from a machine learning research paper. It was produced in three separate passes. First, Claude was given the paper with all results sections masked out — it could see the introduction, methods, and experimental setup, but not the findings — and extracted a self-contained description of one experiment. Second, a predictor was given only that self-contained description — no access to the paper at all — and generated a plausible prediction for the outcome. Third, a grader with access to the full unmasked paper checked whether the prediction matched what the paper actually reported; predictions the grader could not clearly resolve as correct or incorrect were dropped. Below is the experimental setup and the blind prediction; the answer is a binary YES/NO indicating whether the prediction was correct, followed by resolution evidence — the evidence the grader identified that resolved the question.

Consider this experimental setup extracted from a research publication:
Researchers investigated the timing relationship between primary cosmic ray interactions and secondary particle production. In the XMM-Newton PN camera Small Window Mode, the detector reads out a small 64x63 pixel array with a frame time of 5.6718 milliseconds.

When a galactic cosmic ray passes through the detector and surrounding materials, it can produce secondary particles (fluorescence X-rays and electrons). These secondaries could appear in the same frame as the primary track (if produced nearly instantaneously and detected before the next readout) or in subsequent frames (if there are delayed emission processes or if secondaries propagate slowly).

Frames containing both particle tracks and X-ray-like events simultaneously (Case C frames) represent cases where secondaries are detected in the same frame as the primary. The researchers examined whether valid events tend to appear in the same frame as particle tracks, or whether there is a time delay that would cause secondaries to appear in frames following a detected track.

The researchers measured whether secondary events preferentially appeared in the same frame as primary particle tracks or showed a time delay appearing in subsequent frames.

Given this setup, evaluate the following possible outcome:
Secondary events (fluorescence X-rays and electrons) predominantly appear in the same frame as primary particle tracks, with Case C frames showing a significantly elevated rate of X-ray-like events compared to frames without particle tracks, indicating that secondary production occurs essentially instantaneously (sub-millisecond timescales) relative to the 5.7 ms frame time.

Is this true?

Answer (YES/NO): YES